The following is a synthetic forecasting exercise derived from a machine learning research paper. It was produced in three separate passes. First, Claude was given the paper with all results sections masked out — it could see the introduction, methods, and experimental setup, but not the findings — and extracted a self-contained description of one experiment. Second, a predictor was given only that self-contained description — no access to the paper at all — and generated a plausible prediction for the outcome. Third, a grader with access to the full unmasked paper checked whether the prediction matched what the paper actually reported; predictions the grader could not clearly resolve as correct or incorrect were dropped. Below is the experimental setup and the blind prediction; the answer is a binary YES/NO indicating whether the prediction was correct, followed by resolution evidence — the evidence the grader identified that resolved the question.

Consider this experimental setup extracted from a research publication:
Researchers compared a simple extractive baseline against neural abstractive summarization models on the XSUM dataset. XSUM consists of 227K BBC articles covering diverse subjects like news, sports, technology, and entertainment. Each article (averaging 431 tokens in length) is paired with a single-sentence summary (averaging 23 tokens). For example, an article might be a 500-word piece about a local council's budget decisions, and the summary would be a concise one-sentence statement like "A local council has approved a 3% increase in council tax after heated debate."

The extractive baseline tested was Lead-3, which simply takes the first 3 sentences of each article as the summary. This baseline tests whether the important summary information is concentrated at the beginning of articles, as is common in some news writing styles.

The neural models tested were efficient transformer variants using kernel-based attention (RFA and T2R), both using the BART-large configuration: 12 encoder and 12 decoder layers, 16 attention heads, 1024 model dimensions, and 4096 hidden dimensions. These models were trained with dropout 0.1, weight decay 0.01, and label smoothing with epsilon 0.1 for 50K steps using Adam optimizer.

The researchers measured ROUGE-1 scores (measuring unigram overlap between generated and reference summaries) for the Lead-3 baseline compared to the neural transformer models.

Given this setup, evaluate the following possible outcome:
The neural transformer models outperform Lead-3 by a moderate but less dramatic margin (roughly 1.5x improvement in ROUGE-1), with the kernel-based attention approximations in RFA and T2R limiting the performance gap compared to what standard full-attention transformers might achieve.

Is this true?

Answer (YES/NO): NO